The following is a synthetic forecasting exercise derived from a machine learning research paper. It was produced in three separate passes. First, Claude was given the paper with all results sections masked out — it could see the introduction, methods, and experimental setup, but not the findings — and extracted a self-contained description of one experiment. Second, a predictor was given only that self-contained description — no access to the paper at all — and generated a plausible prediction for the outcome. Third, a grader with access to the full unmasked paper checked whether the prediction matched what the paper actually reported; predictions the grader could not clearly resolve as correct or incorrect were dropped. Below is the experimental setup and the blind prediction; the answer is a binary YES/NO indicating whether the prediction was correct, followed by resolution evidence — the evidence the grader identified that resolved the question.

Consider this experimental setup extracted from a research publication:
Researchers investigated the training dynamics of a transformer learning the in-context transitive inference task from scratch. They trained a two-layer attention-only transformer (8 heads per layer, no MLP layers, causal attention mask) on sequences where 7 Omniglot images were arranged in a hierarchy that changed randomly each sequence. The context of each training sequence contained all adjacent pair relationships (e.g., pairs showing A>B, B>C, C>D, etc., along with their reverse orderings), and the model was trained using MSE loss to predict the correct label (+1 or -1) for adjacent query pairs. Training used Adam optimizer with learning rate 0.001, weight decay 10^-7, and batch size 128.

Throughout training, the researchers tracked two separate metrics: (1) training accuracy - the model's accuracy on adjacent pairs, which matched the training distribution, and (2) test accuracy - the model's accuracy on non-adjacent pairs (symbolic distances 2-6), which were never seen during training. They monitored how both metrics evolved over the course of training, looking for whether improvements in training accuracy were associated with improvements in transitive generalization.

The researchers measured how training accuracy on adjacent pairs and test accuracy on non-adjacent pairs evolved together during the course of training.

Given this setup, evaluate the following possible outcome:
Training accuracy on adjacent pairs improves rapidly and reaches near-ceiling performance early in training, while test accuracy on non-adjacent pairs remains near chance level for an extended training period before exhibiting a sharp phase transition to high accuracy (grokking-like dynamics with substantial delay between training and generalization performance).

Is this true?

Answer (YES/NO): NO